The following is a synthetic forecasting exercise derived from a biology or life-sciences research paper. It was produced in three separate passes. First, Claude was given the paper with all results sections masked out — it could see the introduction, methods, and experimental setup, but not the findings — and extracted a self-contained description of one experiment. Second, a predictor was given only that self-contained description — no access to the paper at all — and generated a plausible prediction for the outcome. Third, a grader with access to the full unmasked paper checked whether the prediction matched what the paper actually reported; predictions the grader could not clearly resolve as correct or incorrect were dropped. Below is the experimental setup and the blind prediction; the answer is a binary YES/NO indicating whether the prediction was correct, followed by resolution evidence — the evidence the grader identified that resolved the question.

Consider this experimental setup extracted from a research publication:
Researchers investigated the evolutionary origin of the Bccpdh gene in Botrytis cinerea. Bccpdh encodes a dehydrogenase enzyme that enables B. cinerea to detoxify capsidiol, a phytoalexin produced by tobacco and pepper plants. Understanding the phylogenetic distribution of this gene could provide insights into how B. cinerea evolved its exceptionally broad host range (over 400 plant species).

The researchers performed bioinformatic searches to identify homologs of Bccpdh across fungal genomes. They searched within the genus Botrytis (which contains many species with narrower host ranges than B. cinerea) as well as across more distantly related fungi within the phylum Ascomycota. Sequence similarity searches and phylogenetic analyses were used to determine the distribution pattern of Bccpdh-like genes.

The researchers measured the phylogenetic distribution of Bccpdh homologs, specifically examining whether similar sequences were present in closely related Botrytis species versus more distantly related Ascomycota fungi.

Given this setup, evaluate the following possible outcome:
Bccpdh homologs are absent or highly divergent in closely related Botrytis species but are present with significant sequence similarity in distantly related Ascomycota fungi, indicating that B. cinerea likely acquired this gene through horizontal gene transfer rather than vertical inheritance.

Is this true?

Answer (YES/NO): YES